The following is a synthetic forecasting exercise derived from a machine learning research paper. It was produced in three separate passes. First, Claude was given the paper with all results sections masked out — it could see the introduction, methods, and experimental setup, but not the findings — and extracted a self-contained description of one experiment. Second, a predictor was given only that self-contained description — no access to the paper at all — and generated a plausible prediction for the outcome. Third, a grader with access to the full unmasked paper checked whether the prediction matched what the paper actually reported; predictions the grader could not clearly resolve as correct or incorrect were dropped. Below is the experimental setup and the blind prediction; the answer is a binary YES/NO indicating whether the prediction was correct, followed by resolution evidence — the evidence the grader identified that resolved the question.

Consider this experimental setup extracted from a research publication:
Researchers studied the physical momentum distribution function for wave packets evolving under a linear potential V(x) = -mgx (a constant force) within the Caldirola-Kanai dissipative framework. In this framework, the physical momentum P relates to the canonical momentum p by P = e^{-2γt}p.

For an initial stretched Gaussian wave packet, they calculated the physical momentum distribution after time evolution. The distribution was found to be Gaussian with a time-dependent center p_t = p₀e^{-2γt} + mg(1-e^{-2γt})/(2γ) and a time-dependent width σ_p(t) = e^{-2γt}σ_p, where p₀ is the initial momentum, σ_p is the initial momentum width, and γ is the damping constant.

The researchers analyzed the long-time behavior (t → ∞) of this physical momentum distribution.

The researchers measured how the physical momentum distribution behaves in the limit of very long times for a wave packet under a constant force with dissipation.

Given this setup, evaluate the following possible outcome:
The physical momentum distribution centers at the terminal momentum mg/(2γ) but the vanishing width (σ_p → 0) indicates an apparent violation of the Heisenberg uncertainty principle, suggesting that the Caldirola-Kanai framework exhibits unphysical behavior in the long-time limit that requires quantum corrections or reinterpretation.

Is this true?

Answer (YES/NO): NO